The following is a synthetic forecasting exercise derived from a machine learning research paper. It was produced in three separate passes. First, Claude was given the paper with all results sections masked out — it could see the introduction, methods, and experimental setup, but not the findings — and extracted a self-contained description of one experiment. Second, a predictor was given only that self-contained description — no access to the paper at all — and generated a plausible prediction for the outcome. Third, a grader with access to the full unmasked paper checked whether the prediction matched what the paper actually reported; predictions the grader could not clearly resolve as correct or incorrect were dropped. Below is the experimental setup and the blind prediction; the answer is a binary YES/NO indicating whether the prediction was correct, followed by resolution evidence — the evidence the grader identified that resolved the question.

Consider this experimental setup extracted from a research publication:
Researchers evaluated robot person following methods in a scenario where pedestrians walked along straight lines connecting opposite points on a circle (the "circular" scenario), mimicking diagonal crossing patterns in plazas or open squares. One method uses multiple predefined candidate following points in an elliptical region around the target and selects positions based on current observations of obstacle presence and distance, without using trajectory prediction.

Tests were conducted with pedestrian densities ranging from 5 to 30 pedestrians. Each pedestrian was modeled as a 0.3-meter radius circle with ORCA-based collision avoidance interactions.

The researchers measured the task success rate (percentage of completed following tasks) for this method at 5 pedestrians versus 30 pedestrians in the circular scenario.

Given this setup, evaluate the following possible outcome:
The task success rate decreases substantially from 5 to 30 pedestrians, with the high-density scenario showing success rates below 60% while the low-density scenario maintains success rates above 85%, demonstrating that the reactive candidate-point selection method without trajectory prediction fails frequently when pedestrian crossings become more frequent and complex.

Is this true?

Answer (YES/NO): NO